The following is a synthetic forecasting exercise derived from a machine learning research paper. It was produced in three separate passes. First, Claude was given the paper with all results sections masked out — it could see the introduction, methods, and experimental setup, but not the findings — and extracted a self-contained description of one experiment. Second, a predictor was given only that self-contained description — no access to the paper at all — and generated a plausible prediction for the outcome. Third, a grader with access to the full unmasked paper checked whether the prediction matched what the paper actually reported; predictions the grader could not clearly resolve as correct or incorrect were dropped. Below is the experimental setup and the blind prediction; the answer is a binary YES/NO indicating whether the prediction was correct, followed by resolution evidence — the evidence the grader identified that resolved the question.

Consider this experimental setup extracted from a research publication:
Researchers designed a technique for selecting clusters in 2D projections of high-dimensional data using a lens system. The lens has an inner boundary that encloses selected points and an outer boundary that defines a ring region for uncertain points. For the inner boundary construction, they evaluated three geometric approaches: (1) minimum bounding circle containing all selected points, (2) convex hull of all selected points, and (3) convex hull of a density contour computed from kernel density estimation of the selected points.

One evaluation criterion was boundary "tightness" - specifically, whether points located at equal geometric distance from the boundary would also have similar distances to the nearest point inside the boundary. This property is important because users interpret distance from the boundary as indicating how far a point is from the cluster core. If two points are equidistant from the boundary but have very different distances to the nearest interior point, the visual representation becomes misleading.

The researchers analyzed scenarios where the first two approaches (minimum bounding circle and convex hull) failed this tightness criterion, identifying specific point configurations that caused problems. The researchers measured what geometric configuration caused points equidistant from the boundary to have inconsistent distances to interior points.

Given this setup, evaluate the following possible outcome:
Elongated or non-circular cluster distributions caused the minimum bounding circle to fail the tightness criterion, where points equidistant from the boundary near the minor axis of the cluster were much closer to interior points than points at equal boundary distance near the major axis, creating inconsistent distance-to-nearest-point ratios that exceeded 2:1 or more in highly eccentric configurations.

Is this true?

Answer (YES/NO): NO